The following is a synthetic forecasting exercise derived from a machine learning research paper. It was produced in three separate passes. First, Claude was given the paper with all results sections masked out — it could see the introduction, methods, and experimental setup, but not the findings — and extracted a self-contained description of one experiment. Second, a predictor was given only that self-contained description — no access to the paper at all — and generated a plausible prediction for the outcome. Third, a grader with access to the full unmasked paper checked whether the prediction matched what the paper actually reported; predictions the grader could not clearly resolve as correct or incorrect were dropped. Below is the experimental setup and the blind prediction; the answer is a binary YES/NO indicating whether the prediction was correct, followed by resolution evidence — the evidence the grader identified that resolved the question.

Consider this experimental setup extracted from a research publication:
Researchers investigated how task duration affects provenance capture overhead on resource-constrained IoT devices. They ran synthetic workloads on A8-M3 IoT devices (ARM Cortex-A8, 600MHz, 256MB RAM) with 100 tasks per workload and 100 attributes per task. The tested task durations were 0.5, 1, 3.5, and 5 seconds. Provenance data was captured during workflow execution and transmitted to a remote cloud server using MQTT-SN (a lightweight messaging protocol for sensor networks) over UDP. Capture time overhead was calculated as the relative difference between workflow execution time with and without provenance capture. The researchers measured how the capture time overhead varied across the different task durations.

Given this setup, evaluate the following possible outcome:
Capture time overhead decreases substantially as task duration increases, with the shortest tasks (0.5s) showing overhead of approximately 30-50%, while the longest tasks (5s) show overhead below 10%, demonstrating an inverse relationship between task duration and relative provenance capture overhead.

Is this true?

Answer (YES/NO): NO